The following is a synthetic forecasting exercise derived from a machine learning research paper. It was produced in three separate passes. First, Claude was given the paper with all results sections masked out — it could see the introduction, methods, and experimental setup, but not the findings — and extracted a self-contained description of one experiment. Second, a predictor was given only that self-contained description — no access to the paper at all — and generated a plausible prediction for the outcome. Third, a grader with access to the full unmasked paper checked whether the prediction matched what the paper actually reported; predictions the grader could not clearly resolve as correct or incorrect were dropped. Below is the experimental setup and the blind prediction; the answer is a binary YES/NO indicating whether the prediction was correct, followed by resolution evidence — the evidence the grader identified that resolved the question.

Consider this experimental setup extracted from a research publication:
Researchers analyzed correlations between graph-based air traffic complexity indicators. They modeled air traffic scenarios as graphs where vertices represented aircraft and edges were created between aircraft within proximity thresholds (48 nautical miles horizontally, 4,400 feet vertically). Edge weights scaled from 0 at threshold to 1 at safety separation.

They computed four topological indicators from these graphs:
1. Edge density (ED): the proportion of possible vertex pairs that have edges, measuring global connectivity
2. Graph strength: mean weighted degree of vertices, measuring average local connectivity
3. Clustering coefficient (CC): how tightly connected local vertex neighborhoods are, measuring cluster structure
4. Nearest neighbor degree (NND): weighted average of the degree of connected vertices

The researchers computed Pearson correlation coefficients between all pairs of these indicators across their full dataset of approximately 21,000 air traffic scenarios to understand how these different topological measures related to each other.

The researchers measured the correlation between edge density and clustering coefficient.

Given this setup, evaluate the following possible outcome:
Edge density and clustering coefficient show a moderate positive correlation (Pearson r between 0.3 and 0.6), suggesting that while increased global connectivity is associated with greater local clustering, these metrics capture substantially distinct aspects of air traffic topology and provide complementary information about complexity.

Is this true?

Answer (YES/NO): NO